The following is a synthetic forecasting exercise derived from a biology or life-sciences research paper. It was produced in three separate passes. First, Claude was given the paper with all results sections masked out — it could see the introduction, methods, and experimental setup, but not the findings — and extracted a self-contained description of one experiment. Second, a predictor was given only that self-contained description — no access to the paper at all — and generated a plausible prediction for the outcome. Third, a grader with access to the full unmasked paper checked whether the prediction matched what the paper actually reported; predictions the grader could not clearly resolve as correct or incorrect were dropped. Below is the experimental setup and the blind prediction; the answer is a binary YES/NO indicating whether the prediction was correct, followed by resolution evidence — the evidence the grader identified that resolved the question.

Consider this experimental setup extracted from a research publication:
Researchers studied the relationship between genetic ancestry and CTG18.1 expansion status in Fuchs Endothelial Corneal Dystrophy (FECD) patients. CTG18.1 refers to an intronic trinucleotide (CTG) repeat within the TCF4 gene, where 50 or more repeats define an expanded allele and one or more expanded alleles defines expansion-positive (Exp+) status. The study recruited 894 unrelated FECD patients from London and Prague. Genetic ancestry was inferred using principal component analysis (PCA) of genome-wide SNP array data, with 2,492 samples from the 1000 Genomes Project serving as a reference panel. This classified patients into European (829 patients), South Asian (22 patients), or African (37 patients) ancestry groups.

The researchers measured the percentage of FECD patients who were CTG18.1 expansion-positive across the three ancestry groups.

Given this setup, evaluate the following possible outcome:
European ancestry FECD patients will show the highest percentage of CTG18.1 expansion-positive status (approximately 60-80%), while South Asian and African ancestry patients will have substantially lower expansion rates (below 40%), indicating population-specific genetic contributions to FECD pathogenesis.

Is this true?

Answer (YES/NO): NO